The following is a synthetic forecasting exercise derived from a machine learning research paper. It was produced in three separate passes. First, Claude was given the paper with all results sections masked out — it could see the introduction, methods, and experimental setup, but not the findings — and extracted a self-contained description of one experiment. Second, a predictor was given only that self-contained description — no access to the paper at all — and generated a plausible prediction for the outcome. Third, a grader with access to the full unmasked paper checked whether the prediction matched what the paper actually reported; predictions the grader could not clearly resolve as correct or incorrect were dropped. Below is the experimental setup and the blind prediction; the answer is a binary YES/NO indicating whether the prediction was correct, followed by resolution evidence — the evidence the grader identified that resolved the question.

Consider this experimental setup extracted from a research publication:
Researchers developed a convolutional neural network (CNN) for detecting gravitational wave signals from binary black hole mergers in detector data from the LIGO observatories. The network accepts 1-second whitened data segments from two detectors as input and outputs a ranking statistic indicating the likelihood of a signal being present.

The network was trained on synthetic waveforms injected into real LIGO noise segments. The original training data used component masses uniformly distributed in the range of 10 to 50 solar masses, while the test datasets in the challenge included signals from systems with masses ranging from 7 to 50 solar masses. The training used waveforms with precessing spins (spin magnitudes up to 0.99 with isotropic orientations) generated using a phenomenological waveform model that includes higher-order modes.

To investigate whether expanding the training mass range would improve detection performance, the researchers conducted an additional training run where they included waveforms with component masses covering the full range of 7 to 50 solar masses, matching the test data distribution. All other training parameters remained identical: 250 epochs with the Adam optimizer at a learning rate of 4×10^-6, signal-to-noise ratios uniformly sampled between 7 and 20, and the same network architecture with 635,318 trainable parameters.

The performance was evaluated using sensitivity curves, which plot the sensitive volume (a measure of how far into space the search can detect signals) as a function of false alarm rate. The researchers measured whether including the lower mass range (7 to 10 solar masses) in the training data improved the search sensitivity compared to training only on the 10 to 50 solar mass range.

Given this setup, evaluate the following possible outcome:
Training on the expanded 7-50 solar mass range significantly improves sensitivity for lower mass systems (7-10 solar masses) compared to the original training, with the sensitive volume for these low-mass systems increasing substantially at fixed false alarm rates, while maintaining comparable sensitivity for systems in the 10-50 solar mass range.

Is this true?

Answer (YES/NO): NO